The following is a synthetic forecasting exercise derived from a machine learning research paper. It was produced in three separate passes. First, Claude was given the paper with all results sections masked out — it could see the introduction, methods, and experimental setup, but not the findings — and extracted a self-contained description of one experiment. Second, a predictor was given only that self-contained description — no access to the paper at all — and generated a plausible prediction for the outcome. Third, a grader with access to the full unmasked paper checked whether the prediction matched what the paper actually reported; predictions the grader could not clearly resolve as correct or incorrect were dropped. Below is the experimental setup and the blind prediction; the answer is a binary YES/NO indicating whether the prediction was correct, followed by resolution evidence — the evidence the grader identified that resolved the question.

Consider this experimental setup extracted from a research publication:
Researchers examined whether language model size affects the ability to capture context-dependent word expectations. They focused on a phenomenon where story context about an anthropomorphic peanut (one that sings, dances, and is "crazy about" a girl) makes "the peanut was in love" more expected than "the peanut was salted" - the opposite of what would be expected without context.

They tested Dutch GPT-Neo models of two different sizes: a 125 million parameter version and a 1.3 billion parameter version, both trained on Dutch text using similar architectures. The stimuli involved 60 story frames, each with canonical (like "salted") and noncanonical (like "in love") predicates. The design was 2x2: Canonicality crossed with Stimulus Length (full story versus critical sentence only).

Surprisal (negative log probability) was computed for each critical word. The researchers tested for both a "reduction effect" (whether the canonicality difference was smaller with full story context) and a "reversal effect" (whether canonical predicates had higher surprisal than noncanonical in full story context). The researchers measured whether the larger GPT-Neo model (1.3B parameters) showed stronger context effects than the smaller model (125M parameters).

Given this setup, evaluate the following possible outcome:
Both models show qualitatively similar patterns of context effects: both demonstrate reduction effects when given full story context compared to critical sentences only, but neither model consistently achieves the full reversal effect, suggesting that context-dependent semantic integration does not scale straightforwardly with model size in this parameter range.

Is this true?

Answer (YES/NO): YES